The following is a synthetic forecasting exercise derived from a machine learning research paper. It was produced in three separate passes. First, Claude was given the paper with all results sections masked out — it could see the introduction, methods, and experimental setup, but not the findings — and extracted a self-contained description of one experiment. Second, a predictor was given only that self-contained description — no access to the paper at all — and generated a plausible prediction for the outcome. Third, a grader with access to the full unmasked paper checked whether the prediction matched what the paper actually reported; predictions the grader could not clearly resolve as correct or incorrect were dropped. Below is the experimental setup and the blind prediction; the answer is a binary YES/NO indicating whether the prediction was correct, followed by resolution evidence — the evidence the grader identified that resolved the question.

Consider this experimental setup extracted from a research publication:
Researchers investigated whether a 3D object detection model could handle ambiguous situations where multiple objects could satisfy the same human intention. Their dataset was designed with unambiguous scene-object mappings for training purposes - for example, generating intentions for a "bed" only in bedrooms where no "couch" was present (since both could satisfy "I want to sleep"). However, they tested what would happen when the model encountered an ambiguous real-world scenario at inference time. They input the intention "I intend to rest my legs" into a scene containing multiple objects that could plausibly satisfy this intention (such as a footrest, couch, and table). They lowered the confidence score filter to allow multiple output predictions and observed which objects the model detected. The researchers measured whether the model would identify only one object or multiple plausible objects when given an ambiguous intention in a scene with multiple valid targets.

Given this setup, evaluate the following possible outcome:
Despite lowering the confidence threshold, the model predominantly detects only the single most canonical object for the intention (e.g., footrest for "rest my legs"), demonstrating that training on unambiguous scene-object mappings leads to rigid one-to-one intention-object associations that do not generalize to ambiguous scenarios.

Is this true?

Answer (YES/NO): NO